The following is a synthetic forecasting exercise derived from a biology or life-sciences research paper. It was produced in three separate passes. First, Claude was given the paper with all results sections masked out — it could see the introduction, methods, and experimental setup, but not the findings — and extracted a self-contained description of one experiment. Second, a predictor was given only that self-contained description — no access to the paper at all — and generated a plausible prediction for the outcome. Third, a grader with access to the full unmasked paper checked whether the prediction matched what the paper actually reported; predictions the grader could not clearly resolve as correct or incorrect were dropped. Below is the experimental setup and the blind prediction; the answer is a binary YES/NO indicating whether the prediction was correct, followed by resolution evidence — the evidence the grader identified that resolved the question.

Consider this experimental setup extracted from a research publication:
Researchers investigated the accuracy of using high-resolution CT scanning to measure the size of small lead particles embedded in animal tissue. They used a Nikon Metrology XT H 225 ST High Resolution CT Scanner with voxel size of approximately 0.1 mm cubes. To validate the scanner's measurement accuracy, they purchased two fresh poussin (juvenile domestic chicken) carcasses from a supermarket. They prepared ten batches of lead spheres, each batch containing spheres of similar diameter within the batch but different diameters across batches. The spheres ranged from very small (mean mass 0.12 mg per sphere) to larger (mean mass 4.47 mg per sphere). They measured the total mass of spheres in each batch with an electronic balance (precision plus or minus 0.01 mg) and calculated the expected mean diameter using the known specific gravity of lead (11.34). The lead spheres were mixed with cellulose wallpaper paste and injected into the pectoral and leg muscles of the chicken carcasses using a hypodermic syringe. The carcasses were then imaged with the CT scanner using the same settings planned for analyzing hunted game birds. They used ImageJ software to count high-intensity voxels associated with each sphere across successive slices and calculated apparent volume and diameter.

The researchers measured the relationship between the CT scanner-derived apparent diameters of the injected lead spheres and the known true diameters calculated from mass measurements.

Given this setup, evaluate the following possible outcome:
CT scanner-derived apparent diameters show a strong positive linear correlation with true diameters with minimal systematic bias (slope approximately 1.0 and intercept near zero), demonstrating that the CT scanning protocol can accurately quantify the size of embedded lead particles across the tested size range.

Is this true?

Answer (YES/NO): NO